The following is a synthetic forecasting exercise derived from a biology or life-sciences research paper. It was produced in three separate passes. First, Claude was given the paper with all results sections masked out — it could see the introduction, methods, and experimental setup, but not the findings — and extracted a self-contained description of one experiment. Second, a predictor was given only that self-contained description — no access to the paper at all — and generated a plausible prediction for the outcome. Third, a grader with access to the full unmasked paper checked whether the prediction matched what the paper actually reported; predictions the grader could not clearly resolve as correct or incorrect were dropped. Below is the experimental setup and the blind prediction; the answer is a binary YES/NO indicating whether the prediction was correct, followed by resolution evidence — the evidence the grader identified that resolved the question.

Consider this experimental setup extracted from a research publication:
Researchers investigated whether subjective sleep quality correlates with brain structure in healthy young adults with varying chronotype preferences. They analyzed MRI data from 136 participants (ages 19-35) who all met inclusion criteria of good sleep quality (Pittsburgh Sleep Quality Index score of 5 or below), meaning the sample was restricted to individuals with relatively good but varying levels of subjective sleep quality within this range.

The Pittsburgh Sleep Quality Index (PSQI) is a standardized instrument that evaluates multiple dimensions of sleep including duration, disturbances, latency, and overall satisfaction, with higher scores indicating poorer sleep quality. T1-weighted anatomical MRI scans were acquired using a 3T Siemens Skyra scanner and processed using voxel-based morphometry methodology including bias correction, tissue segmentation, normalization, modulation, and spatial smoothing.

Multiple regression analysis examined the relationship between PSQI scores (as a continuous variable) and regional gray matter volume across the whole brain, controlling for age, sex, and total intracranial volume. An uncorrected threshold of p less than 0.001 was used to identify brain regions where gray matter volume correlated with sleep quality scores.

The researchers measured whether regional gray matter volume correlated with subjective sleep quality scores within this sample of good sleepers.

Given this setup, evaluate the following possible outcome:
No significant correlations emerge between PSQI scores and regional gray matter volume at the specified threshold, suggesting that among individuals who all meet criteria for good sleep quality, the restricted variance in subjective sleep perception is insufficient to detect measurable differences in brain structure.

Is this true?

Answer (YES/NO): YES